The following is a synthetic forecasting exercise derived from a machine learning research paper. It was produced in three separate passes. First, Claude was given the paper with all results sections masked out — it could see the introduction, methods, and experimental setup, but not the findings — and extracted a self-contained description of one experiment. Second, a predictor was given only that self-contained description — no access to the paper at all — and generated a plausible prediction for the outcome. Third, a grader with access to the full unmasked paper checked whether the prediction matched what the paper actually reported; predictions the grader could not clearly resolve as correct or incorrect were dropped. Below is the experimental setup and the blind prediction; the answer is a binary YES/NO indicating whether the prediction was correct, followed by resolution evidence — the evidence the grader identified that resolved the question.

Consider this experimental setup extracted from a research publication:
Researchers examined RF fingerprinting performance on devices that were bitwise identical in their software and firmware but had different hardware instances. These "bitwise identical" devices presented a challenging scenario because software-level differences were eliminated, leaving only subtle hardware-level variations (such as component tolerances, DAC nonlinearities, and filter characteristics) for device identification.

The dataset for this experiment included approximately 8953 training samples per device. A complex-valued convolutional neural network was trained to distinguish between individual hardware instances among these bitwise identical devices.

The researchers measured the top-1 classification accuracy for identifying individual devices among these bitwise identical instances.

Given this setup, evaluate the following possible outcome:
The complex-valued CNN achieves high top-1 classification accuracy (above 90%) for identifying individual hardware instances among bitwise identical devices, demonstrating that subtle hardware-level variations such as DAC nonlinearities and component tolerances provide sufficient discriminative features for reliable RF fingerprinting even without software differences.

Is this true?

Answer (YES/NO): YES